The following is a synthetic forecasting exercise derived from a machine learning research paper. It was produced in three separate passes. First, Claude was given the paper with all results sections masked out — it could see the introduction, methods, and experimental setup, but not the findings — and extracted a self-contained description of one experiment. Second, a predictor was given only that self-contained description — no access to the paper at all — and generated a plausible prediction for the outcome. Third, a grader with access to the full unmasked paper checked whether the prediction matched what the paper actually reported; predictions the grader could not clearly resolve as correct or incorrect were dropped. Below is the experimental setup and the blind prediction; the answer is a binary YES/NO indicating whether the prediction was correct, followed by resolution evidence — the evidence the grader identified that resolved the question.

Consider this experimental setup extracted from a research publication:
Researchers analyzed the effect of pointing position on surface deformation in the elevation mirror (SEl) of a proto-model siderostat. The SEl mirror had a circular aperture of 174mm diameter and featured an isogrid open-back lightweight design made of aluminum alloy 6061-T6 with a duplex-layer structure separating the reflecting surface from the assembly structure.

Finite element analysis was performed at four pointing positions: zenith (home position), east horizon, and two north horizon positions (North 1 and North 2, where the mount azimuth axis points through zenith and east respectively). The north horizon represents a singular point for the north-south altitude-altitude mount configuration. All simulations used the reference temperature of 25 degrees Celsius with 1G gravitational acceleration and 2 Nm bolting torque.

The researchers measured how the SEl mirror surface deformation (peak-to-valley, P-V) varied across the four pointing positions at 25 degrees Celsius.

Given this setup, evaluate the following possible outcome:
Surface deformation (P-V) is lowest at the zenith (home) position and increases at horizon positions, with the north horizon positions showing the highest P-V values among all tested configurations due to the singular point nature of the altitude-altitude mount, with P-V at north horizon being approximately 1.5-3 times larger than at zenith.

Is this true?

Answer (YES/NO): NO